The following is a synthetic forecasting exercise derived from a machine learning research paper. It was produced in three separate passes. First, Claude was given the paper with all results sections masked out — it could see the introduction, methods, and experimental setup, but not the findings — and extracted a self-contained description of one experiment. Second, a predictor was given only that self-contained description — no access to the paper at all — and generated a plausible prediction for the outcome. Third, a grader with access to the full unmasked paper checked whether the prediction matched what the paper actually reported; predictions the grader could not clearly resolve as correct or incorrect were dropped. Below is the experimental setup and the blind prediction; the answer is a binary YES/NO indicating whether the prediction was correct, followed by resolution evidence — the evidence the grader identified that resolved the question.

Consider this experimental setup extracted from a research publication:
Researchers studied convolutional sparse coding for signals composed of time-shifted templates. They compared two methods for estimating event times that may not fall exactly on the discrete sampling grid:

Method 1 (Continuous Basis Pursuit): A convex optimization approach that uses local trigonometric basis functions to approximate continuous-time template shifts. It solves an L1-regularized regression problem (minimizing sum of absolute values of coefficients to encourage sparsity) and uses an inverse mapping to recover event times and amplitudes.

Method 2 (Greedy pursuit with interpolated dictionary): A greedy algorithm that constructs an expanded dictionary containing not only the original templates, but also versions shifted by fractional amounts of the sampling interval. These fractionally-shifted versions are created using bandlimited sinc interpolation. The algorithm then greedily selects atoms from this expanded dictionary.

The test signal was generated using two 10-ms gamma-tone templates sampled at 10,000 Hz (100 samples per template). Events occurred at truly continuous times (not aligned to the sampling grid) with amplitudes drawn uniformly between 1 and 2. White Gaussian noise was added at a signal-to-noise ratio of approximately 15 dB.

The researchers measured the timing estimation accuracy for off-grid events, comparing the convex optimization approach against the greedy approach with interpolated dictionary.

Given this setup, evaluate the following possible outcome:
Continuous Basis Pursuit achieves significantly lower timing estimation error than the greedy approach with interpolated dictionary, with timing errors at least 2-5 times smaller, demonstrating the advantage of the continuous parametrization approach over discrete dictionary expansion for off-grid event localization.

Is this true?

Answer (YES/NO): NO